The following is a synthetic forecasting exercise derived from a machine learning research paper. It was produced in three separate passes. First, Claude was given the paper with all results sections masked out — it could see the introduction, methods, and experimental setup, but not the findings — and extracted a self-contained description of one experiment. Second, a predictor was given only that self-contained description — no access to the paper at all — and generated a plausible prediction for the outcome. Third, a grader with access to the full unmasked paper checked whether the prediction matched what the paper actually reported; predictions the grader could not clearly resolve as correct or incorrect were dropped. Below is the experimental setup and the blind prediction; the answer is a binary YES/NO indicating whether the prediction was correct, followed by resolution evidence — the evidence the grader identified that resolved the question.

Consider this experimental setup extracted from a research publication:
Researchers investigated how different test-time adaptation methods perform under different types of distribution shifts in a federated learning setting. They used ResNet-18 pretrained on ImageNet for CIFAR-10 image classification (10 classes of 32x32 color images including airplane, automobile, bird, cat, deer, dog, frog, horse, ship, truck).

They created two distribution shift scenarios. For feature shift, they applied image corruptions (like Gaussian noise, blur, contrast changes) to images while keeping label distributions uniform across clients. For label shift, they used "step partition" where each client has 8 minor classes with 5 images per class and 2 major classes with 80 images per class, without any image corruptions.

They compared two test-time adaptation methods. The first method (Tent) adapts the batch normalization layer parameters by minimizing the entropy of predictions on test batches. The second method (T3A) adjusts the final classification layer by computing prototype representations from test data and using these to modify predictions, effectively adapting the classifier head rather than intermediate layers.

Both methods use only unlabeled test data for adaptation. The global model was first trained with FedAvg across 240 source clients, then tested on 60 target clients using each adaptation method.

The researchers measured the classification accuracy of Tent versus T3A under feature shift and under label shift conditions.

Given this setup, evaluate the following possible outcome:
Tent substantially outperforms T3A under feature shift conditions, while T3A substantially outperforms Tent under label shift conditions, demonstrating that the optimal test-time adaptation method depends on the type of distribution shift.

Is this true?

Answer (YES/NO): NO